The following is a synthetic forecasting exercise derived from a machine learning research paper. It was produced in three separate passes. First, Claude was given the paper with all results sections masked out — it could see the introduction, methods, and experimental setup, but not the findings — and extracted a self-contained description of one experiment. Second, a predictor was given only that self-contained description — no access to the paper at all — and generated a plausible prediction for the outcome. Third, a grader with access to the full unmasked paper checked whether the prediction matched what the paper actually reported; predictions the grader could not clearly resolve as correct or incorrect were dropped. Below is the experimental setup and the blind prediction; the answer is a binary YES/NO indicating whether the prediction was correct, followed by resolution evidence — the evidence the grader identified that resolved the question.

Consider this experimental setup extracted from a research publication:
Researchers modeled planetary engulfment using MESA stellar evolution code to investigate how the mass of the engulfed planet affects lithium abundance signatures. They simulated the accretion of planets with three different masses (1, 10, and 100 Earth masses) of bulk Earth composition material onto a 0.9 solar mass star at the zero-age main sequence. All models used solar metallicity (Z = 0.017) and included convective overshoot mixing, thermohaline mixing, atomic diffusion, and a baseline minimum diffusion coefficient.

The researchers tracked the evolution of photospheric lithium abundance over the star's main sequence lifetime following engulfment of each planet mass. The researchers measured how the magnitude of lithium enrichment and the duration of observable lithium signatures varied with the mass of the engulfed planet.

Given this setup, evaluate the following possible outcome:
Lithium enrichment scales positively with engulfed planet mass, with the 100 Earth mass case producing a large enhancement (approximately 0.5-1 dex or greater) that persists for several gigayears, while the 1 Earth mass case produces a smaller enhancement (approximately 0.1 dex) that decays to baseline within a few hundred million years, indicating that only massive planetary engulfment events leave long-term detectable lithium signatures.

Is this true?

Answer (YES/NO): NO